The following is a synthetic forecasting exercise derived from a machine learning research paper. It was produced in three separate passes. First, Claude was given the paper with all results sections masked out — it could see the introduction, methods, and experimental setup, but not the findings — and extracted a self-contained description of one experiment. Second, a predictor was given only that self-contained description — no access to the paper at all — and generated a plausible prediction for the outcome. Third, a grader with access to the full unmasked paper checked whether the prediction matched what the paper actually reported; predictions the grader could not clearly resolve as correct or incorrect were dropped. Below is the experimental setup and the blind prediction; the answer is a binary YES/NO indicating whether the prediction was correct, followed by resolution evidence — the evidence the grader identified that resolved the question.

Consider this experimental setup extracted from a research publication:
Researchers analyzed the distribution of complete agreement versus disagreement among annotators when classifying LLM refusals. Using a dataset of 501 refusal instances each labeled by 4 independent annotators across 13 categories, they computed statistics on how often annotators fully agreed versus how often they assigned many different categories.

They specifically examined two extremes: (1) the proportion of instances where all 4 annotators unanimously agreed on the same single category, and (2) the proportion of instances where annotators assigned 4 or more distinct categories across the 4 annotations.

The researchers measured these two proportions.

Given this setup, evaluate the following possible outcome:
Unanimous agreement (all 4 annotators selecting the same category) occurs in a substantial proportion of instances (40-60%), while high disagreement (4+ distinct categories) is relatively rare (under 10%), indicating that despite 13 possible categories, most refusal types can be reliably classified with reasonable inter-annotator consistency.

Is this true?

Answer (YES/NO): NO